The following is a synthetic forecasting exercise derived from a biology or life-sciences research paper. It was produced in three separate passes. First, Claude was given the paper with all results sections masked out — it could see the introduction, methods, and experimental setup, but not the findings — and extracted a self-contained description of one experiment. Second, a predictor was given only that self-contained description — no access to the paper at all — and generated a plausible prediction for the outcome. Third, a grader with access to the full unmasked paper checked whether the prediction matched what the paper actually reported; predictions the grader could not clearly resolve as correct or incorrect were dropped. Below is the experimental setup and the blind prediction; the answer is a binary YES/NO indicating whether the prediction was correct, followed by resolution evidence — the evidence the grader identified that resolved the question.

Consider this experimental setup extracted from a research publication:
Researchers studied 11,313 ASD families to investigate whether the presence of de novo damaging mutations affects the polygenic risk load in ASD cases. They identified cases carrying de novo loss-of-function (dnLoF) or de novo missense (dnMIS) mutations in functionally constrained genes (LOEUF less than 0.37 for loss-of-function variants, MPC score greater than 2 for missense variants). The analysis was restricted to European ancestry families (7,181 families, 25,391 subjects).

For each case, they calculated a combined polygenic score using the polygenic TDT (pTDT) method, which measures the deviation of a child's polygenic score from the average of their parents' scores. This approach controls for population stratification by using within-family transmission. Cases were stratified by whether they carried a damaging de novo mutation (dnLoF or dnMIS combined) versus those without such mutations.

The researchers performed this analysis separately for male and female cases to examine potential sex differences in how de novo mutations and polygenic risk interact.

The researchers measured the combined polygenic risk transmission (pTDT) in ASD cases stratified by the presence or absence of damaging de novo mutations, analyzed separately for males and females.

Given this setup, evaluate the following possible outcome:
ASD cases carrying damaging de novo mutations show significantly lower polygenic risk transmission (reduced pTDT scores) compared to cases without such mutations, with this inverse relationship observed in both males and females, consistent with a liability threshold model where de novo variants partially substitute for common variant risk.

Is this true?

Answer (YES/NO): NO